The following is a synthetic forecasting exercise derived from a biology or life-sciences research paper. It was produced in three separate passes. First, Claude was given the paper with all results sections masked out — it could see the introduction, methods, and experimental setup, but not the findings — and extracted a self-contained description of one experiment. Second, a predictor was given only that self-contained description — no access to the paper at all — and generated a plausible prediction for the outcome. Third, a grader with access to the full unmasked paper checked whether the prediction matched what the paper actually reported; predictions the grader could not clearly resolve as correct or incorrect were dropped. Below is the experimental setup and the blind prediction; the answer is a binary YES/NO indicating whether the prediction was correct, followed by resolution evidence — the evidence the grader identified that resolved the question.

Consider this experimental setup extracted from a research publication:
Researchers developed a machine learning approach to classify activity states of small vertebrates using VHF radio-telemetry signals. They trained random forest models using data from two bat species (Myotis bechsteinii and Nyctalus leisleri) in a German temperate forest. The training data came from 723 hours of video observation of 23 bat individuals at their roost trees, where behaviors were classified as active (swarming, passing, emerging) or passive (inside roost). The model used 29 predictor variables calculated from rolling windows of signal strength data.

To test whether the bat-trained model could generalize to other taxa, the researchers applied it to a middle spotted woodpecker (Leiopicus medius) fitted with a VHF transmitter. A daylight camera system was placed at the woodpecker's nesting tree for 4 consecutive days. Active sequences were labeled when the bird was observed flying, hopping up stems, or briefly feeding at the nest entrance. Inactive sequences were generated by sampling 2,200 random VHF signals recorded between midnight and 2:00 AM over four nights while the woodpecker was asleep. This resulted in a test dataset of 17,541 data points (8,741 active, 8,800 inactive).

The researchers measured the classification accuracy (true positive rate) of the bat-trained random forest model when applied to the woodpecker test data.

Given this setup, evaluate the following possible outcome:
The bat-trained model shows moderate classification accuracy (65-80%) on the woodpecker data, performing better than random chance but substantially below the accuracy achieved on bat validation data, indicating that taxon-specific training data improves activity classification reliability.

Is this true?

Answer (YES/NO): NO